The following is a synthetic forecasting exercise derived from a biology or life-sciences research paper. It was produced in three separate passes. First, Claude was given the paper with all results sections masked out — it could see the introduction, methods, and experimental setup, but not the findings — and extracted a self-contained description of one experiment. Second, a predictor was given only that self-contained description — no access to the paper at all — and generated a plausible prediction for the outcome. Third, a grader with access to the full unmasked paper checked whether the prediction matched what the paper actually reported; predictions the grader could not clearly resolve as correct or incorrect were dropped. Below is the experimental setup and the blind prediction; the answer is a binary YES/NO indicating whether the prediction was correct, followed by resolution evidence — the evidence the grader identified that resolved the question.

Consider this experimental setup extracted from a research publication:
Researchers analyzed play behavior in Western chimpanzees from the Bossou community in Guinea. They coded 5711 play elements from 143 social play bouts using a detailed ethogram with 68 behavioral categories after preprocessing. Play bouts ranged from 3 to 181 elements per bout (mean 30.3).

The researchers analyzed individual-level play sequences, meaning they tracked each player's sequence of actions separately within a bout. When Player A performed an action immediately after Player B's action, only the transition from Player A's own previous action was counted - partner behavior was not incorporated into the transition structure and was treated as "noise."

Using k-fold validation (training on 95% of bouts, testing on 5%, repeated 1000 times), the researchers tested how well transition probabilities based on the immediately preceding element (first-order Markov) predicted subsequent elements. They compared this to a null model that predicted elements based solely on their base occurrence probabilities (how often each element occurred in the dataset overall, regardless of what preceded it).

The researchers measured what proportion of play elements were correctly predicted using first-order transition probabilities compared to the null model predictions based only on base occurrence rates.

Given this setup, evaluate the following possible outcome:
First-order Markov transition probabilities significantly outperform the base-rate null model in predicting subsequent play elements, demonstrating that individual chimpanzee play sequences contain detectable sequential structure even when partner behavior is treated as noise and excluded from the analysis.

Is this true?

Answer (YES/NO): YES